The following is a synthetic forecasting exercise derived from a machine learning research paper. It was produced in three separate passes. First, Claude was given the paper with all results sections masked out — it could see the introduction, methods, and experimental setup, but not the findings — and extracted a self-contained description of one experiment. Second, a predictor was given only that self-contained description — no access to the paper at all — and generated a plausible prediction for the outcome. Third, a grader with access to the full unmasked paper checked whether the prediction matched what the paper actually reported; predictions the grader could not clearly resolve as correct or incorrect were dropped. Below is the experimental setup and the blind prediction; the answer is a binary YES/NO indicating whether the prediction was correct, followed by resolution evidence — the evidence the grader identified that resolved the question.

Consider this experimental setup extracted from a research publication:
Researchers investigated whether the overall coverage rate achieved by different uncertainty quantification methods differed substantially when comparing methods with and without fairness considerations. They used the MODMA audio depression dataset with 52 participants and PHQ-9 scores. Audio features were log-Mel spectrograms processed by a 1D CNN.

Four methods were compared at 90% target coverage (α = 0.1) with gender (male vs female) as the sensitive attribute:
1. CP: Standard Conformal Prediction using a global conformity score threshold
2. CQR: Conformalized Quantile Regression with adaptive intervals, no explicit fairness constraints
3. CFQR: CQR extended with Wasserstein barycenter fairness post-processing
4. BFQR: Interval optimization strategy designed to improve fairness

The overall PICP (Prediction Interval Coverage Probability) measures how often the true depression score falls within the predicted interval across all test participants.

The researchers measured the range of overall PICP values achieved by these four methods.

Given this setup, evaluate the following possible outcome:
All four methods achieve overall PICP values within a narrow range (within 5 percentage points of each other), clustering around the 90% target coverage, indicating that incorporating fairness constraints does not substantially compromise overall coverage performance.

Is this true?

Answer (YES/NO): NO